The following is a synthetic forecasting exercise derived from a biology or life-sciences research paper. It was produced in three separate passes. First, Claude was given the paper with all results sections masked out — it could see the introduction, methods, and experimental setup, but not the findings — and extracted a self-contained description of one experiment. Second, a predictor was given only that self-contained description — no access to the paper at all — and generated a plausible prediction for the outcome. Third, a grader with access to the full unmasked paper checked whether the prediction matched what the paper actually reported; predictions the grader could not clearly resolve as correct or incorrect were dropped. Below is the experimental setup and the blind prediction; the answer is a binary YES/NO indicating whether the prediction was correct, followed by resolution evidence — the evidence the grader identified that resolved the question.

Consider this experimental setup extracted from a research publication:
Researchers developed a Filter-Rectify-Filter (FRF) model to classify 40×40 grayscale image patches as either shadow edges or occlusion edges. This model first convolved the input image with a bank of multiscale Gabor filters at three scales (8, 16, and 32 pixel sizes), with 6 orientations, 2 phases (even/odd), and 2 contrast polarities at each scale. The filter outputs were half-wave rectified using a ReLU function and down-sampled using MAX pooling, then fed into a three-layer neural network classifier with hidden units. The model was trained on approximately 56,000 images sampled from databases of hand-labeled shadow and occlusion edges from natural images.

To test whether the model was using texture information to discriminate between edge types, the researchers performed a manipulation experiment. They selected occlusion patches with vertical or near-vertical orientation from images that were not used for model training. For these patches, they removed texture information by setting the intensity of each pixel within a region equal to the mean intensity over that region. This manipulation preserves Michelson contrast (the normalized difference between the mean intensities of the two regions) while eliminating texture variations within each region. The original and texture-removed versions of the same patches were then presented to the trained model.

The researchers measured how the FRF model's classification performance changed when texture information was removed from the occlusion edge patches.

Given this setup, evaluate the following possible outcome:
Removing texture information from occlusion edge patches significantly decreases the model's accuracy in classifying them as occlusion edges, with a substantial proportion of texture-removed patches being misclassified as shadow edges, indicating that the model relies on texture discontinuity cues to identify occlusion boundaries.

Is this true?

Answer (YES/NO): NO